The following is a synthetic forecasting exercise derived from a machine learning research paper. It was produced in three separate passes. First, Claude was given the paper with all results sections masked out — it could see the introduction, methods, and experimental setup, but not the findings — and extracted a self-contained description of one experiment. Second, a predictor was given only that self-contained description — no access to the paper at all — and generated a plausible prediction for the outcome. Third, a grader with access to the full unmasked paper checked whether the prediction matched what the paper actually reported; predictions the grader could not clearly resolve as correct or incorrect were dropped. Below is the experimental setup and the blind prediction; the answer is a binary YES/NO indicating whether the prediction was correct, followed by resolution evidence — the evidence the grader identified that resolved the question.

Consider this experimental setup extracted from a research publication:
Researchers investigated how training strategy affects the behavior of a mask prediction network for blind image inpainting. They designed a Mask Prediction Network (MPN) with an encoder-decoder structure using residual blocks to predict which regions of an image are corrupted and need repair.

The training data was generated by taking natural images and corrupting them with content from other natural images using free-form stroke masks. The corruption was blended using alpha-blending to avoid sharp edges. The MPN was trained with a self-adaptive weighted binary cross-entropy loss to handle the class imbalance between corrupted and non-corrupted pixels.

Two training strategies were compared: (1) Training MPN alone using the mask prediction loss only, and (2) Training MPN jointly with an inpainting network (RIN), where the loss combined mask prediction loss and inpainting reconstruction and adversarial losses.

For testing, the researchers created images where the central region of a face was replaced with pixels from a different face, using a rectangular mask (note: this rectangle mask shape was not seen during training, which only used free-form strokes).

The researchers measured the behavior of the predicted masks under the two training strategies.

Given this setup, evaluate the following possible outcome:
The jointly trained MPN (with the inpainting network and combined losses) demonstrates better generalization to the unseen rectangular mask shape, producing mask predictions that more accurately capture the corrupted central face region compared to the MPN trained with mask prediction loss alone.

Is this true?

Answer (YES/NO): NO